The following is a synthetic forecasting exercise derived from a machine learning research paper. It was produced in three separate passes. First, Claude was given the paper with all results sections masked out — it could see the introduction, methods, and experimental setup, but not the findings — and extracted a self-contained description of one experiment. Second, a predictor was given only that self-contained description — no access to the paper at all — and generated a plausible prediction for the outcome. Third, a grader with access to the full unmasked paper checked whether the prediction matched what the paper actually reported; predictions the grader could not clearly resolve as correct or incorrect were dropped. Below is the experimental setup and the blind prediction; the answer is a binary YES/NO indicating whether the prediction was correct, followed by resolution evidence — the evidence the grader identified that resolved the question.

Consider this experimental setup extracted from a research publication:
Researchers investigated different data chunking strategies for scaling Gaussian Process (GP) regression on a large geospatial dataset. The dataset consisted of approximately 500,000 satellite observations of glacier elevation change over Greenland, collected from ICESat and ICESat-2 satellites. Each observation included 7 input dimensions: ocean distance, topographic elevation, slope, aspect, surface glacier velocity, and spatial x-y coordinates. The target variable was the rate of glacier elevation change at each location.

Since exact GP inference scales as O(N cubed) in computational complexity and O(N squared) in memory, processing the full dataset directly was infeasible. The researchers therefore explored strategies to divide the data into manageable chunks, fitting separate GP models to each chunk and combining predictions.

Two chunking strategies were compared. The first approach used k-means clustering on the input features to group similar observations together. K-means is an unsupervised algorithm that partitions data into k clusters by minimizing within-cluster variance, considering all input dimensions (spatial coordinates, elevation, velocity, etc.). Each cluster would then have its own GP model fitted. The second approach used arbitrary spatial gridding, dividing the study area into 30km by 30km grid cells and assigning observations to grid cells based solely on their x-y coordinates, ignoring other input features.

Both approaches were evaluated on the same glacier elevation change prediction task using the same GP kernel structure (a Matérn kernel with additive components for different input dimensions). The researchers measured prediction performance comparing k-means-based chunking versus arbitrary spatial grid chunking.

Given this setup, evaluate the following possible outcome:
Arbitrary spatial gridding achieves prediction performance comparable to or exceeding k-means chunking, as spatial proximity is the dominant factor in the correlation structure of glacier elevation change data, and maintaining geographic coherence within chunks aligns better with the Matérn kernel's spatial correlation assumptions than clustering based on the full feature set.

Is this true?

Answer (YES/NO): YES